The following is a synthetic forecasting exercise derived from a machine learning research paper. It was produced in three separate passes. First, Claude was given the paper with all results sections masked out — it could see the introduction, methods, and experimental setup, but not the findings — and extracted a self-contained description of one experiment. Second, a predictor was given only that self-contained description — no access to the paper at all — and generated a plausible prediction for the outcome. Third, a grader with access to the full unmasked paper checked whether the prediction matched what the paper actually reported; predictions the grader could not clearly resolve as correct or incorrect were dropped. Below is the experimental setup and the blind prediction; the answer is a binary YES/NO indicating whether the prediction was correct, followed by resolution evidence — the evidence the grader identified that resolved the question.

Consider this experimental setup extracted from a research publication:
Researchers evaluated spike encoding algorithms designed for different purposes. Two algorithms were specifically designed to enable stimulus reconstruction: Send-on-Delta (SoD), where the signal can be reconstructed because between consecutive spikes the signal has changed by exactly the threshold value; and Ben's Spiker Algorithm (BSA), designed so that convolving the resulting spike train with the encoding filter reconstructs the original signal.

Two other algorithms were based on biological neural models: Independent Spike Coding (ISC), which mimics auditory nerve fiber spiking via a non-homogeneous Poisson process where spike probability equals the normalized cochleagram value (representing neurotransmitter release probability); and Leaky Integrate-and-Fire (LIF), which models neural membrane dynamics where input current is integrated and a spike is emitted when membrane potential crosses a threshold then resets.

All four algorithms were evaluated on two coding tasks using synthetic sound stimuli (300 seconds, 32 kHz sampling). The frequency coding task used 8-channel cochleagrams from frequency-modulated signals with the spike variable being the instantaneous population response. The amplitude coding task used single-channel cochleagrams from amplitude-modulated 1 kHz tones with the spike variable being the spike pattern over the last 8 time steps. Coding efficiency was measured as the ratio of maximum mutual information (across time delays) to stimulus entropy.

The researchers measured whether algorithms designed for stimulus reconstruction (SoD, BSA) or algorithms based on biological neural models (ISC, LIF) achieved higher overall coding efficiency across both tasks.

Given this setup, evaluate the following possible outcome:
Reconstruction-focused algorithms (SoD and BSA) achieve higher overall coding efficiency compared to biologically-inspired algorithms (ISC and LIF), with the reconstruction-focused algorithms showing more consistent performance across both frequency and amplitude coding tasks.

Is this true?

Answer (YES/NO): NO